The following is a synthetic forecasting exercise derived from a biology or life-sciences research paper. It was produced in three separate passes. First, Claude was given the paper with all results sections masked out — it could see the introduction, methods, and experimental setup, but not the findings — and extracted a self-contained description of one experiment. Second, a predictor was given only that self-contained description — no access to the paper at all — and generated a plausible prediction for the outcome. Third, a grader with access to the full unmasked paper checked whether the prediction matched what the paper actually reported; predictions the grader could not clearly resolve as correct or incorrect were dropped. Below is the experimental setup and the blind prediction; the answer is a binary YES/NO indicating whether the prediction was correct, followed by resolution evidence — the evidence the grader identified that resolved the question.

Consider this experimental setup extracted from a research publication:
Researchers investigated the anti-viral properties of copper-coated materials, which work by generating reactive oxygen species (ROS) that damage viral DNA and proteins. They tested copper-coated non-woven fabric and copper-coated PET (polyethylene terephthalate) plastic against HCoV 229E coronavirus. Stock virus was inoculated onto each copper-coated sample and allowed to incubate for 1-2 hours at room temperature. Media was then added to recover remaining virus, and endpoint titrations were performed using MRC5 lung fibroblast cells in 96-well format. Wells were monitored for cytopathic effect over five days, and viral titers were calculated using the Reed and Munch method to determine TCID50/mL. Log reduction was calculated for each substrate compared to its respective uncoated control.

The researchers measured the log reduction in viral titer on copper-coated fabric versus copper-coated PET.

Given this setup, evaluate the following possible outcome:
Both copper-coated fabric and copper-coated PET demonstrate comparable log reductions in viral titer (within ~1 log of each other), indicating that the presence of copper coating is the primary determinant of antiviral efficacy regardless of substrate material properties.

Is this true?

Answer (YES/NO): NO